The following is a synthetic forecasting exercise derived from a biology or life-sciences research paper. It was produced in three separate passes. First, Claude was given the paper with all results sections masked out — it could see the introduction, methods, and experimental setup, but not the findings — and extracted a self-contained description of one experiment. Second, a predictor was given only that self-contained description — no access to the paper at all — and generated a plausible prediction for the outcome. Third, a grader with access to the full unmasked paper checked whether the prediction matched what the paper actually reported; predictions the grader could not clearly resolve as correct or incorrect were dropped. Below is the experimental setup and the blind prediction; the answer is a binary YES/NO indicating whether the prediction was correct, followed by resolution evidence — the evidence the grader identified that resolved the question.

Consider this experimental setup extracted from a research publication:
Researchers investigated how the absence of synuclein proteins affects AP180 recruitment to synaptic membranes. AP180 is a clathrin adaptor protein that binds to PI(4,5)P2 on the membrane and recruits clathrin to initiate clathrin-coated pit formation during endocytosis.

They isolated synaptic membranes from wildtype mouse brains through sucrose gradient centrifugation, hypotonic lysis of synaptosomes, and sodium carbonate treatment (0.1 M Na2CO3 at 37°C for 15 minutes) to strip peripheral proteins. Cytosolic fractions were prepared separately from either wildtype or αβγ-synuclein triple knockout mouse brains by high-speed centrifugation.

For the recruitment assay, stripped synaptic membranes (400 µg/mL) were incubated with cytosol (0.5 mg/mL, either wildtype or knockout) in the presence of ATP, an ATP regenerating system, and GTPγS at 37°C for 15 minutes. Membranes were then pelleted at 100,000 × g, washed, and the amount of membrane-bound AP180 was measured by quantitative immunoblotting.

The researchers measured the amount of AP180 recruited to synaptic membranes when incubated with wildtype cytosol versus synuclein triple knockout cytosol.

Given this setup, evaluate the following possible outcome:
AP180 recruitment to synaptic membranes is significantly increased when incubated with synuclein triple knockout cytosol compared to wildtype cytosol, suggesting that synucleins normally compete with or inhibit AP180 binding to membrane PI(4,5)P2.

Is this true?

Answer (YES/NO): YES